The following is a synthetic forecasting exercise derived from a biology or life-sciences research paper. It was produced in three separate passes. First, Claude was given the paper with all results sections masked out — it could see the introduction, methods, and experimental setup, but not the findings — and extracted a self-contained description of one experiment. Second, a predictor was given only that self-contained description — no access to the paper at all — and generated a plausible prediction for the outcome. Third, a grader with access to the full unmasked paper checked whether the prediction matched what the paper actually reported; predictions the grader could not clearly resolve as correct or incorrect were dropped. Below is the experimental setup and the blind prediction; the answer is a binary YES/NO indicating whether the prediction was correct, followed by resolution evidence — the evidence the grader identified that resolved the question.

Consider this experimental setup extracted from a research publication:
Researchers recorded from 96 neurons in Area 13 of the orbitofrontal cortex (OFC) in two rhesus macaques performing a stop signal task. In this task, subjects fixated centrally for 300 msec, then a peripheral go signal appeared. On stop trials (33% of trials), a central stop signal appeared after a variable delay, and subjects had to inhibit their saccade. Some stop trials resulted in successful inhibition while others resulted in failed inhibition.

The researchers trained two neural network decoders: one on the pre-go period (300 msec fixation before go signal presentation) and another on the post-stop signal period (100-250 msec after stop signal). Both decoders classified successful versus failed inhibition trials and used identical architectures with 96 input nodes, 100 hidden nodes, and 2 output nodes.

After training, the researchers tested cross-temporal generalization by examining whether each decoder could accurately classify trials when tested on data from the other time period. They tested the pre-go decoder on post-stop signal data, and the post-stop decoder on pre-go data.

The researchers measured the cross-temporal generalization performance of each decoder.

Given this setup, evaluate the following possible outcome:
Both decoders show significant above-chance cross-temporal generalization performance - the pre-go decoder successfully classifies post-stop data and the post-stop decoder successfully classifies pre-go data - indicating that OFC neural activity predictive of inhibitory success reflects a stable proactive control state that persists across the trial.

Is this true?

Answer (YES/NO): NO